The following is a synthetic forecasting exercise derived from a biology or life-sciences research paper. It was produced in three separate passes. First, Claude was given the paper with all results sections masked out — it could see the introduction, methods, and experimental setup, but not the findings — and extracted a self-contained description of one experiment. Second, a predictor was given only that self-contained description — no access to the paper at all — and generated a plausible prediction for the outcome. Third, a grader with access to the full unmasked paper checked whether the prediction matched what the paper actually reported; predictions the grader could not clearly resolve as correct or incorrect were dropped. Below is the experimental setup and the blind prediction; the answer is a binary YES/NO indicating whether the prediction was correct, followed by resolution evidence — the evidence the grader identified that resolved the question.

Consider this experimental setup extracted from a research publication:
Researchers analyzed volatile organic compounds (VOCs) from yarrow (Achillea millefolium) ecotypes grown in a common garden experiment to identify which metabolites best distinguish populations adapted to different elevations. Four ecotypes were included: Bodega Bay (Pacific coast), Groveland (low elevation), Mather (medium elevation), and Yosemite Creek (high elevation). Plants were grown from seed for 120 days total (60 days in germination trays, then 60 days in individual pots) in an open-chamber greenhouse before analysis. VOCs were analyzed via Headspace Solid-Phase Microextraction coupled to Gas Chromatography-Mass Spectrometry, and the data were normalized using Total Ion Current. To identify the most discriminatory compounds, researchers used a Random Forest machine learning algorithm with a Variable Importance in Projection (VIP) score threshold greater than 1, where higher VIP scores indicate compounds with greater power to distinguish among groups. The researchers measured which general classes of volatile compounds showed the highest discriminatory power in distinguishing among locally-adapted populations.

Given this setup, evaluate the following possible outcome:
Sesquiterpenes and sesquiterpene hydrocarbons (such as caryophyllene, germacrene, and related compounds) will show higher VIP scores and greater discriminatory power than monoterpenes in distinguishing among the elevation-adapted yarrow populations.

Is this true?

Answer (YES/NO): NO